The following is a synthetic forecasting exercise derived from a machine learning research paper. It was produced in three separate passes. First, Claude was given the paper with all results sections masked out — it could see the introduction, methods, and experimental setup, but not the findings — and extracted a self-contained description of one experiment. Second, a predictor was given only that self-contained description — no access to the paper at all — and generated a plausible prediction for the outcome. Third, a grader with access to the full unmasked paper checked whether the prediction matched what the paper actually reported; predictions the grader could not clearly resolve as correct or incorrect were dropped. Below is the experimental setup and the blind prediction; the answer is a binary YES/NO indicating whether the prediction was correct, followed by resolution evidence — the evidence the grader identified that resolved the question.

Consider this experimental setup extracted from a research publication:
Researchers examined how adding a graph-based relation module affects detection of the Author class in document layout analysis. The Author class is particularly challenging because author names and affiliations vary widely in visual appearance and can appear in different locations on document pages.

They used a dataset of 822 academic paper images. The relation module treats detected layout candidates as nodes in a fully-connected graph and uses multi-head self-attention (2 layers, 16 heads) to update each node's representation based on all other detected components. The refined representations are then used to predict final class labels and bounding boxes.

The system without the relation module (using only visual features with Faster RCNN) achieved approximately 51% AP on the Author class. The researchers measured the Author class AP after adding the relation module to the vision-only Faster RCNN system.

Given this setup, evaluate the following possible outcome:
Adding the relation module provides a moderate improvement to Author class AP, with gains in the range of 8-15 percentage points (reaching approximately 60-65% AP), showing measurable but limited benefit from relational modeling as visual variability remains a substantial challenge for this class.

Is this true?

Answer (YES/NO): NO